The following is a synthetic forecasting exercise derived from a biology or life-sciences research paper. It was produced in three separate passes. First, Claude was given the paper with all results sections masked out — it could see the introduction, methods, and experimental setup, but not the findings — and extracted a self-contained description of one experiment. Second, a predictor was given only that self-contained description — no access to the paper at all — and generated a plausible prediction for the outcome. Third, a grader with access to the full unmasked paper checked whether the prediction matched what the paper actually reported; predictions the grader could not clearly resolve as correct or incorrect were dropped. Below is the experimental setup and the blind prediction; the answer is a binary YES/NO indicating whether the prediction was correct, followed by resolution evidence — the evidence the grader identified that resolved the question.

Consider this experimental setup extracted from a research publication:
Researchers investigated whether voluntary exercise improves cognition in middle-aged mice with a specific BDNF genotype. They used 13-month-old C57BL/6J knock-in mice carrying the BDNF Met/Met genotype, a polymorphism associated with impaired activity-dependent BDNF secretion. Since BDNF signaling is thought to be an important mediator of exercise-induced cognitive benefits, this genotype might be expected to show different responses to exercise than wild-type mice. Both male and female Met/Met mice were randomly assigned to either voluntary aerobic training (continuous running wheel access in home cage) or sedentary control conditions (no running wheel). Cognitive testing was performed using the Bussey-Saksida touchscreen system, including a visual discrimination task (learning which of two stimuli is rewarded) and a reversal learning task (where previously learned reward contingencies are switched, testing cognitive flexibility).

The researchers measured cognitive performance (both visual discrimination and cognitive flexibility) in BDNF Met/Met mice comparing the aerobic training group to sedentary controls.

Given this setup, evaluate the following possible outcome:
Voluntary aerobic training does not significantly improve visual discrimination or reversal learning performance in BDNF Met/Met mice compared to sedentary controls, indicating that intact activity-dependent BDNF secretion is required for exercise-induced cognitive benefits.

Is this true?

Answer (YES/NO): NO